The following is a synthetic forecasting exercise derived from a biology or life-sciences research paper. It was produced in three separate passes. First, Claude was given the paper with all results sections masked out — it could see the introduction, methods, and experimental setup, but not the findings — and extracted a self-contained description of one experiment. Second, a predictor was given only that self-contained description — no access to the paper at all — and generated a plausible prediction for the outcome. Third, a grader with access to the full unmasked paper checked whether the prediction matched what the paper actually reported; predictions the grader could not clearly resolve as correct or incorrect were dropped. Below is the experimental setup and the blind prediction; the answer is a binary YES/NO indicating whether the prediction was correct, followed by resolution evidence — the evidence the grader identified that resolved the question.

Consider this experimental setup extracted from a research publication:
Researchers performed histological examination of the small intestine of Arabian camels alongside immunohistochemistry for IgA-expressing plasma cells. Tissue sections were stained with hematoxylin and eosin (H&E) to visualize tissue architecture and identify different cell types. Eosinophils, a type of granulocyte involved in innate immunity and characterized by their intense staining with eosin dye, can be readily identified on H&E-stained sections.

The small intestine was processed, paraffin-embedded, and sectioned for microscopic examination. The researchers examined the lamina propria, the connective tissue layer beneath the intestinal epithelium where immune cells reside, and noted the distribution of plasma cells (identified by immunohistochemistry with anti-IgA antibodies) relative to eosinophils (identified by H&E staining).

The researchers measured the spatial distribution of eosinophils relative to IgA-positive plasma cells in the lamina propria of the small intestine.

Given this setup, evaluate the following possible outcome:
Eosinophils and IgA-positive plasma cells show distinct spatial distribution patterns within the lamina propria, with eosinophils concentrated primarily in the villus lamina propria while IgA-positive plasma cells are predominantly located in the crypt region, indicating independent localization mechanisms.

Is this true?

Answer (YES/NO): NO